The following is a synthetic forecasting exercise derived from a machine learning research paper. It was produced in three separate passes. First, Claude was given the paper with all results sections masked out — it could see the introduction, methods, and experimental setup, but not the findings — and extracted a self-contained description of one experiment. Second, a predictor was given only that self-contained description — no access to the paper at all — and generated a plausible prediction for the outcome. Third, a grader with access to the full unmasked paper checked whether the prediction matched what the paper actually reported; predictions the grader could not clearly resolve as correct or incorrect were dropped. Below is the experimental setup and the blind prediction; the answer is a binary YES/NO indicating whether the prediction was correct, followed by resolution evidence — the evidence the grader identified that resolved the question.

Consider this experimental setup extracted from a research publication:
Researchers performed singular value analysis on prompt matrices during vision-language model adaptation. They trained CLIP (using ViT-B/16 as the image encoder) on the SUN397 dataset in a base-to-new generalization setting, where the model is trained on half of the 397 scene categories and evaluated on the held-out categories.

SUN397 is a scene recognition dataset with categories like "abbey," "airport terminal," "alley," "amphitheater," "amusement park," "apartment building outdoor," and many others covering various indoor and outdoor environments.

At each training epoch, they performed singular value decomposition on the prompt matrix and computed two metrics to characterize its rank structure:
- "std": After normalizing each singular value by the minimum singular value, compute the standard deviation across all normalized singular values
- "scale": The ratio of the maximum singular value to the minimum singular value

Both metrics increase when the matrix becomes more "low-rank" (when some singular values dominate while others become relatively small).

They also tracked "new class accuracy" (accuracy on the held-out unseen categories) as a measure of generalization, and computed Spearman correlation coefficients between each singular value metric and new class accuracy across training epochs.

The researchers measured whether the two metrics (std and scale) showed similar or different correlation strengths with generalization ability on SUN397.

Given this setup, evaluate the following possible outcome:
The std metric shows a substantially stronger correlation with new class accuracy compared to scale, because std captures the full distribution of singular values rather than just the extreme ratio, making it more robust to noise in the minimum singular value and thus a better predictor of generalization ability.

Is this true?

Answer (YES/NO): NO